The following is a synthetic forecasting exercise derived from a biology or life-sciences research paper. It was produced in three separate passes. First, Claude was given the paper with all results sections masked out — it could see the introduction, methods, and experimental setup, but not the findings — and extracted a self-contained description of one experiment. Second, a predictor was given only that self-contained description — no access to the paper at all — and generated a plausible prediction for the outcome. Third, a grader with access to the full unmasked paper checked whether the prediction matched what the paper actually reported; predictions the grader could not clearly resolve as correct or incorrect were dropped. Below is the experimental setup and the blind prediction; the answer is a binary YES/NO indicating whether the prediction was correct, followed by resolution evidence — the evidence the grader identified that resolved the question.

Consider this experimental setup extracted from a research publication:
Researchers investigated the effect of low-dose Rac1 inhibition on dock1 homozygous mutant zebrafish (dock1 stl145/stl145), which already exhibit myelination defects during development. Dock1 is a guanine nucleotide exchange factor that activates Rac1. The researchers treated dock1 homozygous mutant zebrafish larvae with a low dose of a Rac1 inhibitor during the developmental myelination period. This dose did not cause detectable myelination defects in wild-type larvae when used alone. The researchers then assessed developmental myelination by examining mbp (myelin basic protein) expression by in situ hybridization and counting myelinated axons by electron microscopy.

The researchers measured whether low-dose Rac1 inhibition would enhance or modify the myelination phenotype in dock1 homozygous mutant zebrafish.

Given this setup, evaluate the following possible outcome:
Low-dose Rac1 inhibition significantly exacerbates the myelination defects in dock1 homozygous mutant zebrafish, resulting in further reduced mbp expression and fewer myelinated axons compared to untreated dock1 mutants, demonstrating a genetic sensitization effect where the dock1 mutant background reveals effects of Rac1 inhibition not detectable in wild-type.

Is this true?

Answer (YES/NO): YES